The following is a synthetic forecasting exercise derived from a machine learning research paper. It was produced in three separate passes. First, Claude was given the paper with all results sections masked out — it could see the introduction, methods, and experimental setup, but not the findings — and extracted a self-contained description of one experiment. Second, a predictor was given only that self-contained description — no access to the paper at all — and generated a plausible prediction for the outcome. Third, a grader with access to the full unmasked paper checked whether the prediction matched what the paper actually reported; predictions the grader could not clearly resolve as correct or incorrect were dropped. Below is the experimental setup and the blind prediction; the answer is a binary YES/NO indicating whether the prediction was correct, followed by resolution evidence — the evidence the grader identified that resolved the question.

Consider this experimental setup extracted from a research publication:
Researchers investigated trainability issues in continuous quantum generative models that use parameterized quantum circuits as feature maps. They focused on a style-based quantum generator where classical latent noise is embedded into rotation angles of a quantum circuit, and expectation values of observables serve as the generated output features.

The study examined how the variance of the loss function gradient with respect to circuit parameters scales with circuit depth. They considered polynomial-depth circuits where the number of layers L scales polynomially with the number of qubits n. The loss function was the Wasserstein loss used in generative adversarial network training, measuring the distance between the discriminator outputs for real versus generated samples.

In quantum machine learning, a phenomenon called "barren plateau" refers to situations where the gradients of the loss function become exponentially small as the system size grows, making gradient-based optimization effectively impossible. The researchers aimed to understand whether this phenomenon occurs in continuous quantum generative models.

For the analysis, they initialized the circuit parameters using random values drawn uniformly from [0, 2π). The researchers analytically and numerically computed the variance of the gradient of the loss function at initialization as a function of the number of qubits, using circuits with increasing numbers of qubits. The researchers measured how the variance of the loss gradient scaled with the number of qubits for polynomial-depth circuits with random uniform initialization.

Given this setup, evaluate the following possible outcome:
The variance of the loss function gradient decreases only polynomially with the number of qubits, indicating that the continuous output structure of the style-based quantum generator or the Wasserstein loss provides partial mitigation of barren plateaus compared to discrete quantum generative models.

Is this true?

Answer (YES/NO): NO